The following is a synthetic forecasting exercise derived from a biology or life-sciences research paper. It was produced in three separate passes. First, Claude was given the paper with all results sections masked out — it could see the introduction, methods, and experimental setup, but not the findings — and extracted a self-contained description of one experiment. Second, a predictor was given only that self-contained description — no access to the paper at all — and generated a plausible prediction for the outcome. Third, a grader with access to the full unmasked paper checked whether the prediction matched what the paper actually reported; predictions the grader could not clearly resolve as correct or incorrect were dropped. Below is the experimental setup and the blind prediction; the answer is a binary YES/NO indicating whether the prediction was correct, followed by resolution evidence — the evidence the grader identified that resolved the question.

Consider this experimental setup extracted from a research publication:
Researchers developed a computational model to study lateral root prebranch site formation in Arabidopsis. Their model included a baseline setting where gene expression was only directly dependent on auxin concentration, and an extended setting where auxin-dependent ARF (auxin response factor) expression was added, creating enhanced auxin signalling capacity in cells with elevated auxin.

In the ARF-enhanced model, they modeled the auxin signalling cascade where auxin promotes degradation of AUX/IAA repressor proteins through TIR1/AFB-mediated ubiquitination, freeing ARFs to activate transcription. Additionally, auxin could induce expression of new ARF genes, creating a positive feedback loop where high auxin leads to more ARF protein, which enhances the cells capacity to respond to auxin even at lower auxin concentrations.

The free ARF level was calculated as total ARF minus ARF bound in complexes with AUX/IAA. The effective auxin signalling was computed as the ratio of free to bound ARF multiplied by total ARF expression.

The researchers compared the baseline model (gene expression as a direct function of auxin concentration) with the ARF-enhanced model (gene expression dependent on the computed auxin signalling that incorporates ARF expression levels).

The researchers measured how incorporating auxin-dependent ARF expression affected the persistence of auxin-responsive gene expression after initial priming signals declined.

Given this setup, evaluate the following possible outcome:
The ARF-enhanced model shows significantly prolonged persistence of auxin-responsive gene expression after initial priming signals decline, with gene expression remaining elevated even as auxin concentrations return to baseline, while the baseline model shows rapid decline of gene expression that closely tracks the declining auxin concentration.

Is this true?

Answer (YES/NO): NO